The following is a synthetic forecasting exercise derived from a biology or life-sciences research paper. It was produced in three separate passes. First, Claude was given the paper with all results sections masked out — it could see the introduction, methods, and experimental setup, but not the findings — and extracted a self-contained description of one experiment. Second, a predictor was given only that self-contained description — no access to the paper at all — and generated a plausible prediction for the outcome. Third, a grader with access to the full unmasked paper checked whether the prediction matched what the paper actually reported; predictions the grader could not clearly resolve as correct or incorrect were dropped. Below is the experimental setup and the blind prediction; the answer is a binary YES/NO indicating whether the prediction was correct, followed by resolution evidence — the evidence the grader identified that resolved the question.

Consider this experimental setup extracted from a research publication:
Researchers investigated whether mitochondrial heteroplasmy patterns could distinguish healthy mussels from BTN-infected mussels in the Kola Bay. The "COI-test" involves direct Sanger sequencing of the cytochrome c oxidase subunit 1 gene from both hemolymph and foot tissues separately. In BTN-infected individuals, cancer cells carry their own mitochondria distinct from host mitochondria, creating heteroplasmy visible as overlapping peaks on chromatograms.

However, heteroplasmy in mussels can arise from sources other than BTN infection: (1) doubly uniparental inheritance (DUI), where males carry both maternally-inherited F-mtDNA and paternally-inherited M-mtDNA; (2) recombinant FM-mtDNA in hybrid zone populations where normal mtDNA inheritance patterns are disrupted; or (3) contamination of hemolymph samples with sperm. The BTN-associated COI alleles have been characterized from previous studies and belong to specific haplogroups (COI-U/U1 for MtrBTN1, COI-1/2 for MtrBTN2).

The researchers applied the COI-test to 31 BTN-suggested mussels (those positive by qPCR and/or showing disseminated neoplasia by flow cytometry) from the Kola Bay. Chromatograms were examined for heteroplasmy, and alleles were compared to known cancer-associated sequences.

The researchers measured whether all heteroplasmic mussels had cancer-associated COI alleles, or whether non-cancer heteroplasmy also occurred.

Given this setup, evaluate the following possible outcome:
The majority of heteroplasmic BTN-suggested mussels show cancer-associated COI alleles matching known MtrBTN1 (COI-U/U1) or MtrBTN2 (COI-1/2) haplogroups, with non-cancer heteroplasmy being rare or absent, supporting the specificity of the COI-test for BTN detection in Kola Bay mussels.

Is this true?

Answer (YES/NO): NO